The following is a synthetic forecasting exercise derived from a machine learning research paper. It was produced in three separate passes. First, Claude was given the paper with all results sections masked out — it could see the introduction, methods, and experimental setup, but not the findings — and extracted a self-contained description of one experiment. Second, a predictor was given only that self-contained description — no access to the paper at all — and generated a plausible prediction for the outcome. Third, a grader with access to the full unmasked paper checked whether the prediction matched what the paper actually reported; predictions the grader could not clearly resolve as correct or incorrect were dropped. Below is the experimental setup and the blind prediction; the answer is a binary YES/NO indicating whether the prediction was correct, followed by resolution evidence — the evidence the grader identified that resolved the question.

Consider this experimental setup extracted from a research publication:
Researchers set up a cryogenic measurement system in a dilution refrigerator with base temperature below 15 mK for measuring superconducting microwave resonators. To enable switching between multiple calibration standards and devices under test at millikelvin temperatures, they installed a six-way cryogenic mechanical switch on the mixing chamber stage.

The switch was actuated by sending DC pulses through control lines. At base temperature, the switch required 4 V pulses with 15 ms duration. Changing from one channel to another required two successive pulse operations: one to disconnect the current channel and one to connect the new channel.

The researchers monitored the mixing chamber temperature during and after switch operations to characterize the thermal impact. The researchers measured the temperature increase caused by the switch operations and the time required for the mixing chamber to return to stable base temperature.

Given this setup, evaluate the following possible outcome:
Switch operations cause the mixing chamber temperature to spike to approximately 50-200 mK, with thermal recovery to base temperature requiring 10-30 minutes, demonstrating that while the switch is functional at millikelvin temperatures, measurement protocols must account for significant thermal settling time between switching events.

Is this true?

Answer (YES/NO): NO